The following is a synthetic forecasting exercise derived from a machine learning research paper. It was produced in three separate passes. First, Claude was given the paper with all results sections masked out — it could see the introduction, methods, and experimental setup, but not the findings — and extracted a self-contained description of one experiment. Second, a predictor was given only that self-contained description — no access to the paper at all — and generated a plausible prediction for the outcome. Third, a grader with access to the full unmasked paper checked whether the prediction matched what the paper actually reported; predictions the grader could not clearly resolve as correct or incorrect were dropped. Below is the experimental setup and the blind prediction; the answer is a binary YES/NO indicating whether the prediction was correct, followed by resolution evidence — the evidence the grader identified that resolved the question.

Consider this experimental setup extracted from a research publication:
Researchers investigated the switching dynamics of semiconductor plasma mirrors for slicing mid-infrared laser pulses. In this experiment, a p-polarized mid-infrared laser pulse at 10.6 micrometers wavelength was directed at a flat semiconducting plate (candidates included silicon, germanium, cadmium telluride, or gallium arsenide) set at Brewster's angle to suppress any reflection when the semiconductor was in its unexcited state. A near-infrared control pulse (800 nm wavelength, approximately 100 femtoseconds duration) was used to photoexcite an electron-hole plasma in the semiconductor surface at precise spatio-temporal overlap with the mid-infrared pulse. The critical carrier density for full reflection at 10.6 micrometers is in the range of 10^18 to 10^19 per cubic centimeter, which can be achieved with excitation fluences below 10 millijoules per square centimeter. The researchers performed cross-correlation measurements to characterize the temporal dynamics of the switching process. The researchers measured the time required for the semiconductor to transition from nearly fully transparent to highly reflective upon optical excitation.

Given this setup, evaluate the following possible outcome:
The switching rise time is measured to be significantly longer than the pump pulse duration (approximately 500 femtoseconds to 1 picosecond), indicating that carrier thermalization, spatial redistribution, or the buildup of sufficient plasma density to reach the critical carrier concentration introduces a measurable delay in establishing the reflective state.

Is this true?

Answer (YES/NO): NO